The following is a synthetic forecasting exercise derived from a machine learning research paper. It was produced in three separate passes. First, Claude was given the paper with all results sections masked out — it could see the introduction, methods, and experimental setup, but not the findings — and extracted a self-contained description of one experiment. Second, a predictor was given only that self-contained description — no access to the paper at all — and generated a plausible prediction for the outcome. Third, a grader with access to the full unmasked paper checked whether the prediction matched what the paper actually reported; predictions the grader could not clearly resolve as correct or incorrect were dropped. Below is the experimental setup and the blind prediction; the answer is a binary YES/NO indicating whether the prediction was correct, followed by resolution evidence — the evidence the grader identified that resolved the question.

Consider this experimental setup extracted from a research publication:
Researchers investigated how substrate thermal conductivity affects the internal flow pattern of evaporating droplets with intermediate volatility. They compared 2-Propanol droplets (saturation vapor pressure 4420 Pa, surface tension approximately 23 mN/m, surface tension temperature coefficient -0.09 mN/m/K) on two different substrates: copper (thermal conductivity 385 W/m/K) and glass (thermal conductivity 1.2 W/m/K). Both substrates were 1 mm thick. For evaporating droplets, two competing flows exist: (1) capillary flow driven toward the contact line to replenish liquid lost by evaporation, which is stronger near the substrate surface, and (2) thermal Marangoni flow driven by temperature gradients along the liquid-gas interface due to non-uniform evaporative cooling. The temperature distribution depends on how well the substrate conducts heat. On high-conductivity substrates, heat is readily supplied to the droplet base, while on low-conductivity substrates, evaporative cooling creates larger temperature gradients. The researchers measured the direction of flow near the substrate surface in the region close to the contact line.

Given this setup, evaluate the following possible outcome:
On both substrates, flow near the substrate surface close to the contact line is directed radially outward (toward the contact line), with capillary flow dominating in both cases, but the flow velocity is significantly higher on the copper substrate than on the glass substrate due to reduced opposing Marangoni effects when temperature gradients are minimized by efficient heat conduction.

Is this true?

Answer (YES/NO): NO